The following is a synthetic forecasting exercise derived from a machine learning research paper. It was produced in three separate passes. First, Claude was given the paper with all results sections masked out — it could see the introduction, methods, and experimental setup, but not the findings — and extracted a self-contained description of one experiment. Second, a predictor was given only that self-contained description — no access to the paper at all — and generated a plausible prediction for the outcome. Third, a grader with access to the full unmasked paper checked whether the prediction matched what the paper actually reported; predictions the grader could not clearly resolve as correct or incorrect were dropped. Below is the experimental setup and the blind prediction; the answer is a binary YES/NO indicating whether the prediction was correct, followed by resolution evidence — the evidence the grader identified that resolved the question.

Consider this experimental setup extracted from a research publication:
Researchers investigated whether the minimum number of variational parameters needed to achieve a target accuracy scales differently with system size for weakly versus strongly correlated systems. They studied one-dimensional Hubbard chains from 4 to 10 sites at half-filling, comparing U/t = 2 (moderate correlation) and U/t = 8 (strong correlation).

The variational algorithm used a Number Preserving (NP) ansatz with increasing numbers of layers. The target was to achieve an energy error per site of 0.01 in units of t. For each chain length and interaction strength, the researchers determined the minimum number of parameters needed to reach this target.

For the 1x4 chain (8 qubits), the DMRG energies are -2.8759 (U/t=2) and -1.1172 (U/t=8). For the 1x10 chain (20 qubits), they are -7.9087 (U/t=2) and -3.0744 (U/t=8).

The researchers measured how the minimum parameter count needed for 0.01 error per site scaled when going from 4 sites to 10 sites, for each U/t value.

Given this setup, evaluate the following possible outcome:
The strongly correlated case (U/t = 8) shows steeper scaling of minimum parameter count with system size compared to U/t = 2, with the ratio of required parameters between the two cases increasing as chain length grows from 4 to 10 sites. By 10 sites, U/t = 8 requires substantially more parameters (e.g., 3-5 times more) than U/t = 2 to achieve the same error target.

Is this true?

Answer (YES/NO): NO